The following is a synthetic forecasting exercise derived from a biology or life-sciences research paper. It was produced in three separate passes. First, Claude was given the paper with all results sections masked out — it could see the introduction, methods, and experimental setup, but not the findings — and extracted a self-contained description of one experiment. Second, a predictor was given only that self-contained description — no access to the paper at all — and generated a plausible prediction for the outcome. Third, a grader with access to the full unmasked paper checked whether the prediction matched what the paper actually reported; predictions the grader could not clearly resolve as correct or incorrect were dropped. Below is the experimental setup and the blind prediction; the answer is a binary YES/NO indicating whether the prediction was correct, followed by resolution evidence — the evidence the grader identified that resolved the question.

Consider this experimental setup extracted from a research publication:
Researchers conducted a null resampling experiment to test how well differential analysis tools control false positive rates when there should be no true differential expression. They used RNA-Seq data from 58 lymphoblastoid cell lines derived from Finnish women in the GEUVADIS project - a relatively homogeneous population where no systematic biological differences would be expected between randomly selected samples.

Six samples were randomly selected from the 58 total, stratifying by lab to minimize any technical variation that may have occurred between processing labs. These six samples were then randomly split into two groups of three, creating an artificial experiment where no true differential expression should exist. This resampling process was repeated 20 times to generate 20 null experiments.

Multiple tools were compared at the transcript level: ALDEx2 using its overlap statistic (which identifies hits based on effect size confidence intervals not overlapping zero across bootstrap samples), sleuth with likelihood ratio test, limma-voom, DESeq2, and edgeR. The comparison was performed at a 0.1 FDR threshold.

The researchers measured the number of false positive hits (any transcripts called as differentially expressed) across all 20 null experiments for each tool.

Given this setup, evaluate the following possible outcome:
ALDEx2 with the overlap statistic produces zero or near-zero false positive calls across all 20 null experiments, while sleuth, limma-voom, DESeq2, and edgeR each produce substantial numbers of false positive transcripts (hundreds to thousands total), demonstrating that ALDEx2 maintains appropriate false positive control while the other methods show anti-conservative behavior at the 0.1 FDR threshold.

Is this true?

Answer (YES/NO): NO